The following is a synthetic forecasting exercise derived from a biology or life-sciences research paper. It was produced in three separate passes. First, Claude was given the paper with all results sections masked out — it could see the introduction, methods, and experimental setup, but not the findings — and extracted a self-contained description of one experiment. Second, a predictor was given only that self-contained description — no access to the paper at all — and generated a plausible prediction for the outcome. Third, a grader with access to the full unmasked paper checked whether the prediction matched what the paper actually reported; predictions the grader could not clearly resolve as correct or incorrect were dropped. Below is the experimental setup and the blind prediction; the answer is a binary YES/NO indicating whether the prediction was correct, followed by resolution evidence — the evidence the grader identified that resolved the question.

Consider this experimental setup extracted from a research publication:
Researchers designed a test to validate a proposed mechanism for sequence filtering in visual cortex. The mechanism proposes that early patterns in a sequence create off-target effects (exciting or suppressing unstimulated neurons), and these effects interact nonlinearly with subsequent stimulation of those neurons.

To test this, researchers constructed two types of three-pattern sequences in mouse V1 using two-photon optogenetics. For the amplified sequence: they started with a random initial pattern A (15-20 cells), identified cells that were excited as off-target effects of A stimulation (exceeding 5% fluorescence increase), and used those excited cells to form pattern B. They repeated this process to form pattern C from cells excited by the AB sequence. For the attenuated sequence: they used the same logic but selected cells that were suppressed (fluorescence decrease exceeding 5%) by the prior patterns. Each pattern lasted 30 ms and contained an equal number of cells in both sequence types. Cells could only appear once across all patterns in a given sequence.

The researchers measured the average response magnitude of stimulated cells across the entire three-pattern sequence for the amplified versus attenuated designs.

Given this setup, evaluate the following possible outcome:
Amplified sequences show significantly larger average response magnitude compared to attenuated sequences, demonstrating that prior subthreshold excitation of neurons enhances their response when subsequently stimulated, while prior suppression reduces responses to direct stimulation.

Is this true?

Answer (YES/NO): YES